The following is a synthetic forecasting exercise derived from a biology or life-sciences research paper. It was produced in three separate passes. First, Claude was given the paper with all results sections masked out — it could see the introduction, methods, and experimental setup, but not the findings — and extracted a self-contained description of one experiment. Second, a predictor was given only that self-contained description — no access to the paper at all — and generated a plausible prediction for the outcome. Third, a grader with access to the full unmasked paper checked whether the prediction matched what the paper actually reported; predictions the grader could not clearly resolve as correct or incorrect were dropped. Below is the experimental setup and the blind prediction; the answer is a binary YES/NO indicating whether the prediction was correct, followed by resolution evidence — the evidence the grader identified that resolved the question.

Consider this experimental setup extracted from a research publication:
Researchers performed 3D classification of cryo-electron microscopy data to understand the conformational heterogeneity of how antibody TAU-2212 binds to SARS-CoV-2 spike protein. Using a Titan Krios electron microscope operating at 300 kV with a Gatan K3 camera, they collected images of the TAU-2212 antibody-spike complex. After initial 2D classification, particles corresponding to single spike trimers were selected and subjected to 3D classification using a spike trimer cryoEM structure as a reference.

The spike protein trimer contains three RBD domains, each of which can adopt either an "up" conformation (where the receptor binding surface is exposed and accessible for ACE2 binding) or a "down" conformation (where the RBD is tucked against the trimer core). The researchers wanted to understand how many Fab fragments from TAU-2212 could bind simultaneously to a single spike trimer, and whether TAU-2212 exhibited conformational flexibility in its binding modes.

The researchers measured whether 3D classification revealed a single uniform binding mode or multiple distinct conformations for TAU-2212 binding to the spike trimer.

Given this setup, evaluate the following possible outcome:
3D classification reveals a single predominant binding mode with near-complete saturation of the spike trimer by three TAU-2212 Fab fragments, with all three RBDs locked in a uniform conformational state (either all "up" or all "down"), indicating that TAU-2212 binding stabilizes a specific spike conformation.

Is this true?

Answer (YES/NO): NO